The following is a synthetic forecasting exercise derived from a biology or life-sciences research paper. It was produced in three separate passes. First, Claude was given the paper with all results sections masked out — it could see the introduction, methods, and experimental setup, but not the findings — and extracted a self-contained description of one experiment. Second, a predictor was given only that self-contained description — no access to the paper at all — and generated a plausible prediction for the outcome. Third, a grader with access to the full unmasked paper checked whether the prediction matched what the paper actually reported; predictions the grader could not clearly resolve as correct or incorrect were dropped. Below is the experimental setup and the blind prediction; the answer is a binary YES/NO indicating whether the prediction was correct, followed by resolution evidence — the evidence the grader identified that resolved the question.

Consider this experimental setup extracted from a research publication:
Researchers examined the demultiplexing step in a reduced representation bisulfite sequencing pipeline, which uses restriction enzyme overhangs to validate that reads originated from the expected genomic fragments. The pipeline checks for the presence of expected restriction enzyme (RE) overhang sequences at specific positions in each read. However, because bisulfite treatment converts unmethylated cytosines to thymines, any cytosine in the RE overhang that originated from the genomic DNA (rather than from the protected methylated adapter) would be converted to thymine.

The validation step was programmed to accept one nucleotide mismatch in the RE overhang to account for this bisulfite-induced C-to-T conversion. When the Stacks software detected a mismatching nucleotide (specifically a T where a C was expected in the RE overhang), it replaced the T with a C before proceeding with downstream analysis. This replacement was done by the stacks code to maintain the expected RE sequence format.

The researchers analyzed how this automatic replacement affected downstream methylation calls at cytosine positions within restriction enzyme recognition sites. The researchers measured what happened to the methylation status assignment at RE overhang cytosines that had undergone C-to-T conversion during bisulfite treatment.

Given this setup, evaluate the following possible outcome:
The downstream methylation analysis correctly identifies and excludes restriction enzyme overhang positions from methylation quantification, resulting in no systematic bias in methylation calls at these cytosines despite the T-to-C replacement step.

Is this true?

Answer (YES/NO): NO